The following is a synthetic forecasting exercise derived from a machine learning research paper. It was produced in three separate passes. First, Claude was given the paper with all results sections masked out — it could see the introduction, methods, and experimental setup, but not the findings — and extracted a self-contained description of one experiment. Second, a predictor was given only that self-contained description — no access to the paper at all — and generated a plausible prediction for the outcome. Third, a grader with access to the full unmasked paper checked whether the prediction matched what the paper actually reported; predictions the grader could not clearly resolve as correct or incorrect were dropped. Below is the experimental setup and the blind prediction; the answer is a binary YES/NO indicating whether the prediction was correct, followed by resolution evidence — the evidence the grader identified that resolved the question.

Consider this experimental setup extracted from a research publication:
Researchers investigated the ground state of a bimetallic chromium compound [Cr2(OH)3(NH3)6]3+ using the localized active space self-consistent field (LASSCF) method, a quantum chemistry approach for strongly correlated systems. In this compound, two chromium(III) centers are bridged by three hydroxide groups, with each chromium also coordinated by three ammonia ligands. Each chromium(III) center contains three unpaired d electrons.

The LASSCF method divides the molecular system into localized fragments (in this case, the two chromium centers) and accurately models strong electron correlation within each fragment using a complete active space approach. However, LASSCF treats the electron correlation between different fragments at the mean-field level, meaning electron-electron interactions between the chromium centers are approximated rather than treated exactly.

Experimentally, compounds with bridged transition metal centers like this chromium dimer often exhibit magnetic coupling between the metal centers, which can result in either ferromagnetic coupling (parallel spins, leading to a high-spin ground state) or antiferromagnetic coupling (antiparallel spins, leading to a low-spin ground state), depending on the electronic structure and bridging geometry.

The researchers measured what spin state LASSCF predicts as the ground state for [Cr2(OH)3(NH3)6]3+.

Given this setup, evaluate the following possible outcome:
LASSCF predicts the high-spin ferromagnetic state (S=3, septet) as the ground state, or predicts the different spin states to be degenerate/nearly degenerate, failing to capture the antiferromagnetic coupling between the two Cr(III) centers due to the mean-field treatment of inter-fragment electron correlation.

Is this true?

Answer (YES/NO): YES